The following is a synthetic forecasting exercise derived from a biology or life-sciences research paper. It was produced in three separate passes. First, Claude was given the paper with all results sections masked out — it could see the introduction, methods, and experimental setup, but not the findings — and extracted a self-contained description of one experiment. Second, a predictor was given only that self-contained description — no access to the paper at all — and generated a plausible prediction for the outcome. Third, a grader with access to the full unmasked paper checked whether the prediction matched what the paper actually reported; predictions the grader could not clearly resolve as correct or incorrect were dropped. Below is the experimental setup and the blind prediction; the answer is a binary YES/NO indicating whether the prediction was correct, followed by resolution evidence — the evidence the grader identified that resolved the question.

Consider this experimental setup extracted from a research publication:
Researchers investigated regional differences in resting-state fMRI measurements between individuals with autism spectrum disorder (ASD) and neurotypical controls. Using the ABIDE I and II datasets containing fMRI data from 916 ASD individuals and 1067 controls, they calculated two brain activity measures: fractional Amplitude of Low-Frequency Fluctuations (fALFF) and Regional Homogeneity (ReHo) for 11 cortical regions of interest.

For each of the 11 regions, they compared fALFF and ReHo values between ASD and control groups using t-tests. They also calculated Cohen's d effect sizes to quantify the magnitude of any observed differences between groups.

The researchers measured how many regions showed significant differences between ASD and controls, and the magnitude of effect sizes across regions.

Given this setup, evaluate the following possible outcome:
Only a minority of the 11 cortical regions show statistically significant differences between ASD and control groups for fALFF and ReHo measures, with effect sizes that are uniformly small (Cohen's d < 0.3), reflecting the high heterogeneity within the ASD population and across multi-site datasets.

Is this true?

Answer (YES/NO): YES